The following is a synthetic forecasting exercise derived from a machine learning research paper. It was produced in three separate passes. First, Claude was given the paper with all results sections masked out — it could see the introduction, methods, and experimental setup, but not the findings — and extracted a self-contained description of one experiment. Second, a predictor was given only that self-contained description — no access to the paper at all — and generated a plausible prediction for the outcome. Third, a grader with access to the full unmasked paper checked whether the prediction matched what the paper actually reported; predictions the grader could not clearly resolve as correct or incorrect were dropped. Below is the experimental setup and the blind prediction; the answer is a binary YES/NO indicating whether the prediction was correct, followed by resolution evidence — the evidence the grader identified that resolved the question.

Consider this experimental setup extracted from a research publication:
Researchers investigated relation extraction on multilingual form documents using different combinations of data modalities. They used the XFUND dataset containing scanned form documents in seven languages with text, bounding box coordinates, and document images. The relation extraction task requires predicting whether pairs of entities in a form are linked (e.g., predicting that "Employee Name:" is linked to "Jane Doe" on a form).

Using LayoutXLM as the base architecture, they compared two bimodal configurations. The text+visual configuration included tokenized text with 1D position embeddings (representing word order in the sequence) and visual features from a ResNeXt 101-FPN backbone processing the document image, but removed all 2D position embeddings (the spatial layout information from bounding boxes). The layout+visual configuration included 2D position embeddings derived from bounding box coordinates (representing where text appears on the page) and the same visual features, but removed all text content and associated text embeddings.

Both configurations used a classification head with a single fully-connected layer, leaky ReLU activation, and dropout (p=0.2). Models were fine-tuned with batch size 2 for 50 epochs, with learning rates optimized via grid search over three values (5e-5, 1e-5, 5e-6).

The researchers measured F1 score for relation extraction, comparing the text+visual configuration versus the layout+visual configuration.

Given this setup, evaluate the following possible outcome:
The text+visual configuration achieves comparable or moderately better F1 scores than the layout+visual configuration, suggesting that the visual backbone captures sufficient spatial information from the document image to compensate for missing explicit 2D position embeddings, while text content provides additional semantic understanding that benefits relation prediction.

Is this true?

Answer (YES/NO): YES